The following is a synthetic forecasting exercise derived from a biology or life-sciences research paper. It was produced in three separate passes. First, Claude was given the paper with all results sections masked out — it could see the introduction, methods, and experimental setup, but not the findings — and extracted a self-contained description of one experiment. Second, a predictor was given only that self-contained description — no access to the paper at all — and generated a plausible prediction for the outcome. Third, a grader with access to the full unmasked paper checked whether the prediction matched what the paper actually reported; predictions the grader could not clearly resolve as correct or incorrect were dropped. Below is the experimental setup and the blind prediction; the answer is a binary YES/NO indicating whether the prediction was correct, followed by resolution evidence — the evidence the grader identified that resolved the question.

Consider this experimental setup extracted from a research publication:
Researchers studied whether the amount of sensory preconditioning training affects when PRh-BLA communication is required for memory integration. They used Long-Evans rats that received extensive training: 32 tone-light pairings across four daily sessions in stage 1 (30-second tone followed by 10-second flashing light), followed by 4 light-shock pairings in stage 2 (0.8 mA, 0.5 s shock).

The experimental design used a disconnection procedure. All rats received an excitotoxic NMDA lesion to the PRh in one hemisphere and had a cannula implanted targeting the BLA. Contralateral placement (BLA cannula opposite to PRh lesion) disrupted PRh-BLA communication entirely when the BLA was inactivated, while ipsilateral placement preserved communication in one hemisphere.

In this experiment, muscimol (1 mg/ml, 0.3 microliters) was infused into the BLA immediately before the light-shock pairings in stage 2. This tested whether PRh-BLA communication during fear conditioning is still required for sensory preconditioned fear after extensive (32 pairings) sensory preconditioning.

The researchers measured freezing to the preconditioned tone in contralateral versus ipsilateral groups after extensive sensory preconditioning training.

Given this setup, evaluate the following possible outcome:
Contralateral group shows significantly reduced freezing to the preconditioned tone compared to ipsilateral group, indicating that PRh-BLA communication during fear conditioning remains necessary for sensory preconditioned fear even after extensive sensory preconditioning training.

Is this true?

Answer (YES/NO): NO